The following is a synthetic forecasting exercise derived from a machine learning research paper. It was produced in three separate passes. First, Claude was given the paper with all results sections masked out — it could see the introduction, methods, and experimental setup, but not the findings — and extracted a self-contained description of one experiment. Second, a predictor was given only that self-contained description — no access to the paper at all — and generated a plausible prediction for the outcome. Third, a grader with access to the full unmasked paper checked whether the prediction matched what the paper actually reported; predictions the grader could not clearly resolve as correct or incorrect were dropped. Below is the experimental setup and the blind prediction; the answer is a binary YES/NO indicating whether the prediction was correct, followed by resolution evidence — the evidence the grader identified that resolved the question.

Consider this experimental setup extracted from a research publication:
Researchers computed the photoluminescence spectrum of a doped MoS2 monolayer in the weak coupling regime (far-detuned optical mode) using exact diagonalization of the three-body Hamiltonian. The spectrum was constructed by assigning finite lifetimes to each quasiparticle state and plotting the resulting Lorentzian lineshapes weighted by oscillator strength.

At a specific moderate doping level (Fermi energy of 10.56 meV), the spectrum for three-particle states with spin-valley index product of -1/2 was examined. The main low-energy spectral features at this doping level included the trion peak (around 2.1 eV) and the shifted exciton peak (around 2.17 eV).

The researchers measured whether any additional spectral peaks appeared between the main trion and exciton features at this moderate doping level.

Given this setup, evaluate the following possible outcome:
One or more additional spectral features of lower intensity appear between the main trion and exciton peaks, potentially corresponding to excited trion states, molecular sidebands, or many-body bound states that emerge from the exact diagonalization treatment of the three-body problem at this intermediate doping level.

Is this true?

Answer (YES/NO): YES